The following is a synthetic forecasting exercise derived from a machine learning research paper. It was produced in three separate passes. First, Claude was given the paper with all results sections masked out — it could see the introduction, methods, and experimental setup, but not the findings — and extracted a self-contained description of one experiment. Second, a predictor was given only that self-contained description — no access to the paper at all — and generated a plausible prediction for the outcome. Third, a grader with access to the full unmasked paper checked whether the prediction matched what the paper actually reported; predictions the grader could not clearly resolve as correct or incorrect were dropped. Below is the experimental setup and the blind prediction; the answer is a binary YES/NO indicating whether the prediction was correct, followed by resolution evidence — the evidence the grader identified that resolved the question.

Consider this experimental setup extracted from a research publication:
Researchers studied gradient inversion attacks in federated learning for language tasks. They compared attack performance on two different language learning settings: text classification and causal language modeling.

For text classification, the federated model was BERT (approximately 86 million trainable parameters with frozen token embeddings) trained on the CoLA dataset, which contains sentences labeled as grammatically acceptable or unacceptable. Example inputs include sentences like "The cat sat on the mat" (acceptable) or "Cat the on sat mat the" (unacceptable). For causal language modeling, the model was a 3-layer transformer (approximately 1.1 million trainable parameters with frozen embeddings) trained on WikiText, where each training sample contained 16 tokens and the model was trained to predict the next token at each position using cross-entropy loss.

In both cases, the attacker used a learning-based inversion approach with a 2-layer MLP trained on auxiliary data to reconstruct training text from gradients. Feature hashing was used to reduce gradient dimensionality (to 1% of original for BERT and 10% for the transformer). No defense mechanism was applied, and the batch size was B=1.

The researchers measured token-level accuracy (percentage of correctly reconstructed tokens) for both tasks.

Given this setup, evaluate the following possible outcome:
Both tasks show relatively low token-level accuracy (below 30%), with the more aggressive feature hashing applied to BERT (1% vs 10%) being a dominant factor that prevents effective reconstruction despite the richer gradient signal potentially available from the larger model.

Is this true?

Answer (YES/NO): NO